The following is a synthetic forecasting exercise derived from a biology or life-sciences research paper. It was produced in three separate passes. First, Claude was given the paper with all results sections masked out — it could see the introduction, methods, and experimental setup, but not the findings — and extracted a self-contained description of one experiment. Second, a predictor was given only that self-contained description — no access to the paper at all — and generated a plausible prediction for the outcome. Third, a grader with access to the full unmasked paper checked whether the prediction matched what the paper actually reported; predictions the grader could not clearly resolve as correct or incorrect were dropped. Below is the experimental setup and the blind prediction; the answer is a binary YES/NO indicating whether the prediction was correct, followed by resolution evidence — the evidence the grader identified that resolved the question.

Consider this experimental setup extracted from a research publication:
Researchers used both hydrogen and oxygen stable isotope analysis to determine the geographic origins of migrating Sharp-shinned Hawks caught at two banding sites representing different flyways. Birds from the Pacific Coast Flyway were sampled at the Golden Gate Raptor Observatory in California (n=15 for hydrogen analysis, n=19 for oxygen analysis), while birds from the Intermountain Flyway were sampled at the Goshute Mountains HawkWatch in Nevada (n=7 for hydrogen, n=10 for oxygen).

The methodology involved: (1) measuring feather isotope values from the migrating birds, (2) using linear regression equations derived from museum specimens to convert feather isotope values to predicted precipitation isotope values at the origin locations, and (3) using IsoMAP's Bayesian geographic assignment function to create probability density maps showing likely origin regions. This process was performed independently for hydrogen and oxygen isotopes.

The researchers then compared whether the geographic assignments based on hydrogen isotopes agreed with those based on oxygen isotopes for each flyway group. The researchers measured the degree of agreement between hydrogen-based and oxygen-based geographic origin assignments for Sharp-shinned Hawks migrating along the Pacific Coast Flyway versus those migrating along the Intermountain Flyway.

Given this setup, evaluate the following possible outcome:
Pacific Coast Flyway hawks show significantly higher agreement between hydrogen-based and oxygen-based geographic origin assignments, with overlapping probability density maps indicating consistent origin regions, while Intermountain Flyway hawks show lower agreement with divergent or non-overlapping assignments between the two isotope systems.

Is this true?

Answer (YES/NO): YES